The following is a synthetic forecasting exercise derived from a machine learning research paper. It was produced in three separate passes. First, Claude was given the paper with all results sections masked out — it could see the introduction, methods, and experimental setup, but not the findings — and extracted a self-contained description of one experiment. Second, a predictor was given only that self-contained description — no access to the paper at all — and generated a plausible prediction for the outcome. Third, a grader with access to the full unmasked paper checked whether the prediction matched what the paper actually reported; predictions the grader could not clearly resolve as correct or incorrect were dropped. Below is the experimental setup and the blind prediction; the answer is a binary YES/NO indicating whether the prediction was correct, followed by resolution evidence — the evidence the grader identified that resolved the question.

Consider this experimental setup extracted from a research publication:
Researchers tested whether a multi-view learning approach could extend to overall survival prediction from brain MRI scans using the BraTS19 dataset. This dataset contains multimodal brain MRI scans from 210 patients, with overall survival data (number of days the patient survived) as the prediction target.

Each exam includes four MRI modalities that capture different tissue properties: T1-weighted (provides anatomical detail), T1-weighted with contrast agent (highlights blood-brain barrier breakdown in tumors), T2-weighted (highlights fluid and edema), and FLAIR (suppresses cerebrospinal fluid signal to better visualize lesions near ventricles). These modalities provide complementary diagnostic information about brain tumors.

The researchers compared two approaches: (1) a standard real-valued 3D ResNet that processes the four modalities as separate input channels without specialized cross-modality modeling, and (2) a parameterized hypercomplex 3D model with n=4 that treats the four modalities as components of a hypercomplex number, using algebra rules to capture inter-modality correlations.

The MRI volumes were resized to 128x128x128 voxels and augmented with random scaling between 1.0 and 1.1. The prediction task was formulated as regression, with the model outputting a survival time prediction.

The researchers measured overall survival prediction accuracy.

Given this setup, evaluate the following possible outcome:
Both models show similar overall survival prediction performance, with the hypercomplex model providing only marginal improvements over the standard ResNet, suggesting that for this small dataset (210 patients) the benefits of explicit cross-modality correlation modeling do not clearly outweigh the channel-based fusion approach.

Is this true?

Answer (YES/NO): NO